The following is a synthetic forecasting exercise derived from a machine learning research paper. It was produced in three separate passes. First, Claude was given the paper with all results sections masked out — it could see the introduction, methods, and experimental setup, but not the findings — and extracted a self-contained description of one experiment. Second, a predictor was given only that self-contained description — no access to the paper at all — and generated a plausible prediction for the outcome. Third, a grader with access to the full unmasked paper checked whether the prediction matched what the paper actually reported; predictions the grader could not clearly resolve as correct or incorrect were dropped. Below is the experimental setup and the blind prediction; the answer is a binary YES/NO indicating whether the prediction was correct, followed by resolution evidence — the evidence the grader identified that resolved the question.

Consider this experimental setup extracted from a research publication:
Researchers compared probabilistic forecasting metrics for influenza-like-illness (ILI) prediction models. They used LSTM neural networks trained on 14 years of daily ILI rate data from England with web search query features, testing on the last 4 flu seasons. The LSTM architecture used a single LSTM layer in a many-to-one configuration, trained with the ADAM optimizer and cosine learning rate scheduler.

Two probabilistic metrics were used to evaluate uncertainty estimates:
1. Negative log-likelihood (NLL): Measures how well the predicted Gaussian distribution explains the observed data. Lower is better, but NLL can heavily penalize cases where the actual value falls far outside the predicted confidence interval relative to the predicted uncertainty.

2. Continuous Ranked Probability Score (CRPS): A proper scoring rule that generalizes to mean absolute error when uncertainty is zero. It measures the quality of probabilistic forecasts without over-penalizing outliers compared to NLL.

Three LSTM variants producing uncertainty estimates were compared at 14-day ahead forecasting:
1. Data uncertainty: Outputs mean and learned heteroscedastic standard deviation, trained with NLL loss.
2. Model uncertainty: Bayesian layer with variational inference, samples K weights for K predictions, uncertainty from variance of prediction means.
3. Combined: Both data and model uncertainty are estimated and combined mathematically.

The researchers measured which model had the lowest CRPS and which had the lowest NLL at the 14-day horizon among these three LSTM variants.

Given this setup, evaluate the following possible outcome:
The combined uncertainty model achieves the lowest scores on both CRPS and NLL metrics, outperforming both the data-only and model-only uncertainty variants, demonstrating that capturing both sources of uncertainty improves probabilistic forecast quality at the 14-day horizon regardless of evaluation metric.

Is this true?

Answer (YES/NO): YES